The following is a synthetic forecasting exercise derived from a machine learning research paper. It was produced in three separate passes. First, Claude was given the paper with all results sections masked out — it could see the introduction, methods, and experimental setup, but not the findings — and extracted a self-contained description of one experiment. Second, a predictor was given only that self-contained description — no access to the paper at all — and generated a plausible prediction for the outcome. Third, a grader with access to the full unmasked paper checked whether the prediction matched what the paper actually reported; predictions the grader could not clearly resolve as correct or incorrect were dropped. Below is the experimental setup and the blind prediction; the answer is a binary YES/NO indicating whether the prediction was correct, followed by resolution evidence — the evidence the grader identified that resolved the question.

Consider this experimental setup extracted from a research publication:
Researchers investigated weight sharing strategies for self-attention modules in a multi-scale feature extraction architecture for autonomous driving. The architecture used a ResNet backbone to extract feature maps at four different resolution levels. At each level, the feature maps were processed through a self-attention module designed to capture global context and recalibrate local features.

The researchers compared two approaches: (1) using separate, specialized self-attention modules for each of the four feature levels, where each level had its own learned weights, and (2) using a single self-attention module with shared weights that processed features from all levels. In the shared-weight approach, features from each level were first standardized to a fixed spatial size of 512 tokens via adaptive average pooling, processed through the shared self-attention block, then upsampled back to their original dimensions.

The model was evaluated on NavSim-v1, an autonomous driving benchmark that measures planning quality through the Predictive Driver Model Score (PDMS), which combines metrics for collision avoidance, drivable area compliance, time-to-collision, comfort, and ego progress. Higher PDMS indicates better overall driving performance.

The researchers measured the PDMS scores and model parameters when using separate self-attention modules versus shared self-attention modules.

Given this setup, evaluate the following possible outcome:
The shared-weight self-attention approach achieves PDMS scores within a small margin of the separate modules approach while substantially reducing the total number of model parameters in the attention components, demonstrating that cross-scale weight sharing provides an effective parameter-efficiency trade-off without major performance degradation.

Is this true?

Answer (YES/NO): NO